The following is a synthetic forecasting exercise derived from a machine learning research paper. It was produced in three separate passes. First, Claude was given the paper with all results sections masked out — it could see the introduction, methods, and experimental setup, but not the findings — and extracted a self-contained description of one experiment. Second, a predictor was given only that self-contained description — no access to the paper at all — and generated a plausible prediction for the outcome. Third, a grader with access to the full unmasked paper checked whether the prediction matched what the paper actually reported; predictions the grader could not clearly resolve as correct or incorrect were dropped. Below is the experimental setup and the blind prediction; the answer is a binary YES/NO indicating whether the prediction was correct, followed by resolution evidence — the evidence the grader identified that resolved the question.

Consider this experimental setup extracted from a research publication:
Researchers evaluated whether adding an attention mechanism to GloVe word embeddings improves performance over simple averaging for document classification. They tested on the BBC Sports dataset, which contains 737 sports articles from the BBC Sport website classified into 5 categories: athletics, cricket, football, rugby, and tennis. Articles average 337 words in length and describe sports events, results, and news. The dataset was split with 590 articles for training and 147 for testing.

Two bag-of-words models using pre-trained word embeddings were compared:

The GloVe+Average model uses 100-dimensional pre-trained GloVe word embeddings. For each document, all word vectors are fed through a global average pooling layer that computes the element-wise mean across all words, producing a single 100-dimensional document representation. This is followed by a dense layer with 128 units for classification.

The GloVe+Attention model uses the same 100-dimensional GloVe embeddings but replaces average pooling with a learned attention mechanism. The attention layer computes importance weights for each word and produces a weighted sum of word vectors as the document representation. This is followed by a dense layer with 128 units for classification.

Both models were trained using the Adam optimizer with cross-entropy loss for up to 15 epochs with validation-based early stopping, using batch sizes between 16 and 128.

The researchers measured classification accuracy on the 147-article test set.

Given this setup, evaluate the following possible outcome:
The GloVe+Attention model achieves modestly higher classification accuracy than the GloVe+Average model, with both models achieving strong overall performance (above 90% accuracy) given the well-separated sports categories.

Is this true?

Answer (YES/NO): NO